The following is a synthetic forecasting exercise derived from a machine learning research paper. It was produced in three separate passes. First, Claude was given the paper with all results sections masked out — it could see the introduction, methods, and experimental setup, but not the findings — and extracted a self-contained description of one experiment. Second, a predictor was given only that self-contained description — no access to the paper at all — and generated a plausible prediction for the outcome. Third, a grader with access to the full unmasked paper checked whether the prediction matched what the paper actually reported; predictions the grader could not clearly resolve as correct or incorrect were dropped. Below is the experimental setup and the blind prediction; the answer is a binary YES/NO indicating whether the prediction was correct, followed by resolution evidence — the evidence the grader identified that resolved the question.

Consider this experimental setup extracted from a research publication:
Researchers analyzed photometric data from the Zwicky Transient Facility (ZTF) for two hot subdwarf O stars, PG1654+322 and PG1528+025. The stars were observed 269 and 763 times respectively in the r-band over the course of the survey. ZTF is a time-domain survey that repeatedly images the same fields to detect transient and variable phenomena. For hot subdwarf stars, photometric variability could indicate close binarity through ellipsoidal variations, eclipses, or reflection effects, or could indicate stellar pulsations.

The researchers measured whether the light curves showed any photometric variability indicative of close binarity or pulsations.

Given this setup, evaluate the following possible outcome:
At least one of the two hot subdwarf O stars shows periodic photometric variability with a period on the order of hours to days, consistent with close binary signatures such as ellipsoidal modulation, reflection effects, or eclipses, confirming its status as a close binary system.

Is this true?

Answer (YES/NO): NO